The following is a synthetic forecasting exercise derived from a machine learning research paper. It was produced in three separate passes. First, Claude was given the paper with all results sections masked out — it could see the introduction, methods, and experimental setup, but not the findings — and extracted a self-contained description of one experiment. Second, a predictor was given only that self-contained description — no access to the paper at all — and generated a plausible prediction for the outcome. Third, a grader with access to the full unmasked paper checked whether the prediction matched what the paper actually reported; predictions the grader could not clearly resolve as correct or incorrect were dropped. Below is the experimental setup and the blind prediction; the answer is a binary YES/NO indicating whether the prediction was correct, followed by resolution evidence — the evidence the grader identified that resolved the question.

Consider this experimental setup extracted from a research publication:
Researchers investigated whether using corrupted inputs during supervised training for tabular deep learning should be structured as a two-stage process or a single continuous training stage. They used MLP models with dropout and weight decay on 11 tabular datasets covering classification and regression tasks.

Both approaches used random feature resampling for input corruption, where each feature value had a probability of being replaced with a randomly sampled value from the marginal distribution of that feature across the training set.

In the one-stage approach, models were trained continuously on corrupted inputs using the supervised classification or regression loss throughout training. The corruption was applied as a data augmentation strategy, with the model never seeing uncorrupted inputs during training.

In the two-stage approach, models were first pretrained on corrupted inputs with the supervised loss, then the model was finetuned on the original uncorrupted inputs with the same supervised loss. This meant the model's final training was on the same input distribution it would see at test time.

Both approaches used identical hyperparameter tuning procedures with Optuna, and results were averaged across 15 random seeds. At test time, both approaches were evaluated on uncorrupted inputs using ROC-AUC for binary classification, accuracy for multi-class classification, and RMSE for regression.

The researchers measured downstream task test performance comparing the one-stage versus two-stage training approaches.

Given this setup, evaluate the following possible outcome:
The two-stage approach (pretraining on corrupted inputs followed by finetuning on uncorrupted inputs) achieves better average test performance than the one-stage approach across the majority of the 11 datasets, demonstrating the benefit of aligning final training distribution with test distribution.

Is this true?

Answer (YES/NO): YES